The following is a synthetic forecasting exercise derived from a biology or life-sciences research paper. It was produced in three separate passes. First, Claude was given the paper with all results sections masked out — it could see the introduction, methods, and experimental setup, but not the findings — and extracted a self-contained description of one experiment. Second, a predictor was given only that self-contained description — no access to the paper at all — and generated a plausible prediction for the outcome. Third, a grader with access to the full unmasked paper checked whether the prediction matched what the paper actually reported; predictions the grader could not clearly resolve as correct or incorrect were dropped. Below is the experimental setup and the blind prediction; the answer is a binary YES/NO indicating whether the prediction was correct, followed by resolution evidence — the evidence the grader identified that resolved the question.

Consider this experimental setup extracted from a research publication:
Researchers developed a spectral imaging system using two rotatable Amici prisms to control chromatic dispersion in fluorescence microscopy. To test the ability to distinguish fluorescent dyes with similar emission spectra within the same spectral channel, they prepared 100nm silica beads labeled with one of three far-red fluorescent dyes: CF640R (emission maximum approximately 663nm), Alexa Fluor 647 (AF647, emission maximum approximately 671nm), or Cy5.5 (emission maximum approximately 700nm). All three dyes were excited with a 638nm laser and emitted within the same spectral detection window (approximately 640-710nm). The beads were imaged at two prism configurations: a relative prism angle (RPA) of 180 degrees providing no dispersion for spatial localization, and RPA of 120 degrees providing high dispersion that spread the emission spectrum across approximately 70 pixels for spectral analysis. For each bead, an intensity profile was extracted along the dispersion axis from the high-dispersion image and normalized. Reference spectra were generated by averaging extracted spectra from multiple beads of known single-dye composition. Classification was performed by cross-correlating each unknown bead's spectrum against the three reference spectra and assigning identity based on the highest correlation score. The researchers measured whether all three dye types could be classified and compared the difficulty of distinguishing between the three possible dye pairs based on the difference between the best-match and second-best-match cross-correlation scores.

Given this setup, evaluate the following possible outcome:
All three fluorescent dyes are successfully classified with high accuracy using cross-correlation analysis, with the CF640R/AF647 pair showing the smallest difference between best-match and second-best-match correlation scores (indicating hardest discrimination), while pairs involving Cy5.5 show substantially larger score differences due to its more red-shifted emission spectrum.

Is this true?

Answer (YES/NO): YES